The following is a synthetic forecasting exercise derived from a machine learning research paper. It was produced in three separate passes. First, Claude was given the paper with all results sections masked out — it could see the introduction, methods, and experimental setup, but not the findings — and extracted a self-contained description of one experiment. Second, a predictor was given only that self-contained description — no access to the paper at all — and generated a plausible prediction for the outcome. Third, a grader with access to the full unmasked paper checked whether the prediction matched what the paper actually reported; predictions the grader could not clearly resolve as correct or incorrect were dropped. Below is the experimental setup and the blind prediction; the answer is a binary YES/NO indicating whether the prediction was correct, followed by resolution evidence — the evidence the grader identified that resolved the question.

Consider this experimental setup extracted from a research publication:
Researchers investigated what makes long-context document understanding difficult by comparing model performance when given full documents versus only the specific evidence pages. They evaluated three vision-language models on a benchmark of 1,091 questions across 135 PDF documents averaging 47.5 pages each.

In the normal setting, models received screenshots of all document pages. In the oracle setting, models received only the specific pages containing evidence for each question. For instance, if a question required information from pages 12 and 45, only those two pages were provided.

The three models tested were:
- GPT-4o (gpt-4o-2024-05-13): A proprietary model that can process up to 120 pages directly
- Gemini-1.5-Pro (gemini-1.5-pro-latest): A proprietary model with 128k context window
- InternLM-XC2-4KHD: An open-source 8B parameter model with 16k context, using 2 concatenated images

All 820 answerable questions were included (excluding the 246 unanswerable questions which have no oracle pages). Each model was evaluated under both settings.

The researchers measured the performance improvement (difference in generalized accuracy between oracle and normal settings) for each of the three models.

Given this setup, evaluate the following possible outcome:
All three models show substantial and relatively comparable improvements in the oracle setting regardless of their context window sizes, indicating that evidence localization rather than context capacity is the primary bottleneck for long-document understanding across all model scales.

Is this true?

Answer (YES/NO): NO